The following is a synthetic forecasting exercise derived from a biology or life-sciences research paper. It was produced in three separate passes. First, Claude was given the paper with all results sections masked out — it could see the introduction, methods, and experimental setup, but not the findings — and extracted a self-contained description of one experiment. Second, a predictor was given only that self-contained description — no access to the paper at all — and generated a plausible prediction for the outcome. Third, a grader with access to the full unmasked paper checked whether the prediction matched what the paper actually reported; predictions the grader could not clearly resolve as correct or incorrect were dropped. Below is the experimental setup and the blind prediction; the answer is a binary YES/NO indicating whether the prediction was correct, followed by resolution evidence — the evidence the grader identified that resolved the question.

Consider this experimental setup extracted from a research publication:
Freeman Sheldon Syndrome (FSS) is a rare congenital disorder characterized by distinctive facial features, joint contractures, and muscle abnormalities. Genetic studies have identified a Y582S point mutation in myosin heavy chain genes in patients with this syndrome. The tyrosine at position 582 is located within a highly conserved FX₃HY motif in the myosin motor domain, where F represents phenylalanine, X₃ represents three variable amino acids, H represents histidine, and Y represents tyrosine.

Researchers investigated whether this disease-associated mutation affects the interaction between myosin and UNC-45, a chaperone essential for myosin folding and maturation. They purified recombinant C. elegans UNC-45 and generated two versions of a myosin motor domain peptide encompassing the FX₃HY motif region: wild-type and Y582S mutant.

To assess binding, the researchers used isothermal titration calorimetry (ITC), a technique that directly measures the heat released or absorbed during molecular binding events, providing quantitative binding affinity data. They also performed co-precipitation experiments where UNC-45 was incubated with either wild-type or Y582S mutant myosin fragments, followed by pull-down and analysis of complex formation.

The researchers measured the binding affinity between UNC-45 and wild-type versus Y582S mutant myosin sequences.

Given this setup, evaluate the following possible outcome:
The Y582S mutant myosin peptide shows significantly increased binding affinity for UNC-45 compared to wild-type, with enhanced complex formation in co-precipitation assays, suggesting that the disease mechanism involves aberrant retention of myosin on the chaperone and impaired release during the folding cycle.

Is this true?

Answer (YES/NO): NO